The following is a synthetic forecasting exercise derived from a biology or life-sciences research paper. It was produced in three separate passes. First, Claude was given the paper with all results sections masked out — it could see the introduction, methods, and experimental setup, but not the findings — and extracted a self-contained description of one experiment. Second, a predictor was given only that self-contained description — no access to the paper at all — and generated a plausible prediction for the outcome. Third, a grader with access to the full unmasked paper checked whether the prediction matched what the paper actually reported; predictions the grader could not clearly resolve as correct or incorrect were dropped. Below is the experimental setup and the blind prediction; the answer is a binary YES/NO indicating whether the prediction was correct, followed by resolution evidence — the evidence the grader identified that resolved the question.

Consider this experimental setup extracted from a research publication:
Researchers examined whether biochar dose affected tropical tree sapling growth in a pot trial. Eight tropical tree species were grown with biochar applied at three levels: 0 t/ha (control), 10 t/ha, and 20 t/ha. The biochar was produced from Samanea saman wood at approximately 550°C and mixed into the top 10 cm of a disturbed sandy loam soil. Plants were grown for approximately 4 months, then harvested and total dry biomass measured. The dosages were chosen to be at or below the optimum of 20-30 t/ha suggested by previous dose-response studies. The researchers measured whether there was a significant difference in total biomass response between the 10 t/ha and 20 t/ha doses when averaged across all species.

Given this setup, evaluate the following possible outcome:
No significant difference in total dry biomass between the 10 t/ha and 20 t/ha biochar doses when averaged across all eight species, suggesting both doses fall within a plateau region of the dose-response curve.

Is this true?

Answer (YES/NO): YES